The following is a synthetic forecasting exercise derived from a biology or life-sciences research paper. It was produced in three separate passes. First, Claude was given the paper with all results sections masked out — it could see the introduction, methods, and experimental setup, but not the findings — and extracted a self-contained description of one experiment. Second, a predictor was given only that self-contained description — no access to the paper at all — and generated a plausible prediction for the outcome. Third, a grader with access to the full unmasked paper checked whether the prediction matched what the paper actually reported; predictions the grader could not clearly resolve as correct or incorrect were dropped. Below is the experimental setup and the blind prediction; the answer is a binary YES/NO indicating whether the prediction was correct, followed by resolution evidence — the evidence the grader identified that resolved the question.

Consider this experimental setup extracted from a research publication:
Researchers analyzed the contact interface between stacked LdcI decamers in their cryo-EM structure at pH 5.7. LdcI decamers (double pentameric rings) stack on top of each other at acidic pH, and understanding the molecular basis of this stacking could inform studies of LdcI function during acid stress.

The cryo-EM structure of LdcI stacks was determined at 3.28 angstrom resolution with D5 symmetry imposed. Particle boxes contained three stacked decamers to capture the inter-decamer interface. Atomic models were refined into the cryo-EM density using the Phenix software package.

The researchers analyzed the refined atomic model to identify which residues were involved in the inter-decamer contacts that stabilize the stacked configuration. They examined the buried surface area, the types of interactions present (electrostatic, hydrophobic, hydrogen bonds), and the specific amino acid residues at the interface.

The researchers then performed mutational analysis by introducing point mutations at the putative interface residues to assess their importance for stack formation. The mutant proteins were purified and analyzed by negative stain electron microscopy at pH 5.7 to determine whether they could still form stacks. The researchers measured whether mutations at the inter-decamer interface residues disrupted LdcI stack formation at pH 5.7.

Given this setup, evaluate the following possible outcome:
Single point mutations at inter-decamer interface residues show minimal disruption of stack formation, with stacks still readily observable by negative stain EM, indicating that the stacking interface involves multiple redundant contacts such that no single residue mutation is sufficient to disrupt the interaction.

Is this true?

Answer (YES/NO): NO